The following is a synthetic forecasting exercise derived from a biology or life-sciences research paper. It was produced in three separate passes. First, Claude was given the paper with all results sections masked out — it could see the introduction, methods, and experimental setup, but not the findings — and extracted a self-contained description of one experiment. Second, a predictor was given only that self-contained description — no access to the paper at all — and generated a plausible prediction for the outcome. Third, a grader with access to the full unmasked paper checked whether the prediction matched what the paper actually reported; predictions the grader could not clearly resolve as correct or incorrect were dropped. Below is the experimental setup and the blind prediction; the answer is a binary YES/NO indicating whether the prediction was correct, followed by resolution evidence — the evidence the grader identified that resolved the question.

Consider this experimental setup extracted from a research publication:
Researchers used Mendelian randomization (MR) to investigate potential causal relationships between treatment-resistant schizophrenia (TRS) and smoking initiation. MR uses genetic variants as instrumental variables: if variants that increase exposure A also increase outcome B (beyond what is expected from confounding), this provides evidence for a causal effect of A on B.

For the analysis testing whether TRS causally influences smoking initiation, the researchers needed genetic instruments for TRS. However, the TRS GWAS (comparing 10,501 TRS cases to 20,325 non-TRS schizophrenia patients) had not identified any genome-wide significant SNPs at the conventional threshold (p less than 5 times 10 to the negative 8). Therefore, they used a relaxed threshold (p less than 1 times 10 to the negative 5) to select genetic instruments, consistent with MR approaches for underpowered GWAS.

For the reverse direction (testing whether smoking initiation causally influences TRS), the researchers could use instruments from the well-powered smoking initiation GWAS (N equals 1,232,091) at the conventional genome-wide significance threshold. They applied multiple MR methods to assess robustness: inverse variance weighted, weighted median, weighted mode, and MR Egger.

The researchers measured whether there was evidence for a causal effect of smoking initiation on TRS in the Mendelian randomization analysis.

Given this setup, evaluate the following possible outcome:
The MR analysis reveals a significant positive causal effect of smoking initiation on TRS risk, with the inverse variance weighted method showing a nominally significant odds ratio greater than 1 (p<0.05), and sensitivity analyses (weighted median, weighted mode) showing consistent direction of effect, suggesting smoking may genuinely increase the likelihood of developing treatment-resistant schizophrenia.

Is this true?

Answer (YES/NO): NO